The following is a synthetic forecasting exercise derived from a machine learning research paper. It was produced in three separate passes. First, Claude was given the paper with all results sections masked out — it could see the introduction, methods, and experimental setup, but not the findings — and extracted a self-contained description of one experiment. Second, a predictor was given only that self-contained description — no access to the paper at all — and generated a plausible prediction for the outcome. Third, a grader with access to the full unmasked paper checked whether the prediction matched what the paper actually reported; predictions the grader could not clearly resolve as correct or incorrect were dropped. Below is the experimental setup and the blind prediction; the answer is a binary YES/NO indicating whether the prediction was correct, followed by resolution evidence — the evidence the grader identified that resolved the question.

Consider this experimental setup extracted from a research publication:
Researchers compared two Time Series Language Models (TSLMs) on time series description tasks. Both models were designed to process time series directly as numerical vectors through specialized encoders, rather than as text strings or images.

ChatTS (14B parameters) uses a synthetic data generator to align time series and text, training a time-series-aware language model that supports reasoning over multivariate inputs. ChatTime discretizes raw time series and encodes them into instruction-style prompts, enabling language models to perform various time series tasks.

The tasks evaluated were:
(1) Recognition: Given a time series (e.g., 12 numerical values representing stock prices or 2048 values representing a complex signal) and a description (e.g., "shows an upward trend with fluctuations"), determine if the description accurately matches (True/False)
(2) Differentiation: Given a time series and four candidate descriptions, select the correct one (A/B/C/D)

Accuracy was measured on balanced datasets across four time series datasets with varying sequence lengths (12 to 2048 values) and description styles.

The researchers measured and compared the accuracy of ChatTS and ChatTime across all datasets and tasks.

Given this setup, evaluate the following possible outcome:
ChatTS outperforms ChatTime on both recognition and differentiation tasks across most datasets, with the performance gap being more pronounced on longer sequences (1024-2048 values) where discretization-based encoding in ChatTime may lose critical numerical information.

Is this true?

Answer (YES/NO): NO